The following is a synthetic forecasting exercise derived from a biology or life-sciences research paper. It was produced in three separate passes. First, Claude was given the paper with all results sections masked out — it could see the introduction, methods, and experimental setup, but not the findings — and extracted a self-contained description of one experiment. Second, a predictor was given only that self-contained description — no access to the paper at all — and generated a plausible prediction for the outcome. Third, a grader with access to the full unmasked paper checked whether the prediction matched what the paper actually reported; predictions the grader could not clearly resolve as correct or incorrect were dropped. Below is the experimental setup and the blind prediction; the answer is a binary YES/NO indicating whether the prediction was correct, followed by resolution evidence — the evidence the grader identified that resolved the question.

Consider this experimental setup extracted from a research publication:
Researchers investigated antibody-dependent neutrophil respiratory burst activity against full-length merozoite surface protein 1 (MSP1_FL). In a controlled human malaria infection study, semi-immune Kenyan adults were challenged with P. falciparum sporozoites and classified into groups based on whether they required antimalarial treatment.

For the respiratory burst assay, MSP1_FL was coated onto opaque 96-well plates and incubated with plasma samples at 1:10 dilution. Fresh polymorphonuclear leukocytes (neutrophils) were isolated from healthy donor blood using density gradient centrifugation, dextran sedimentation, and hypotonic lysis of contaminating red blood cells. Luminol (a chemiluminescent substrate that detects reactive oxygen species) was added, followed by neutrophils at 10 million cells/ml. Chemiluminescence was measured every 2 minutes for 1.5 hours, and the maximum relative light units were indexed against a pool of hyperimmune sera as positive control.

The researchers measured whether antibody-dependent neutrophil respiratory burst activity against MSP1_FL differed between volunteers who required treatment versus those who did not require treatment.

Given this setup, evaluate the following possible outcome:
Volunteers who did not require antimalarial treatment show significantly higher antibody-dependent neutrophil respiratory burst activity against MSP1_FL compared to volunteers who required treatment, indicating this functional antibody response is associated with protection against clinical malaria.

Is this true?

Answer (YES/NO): YES